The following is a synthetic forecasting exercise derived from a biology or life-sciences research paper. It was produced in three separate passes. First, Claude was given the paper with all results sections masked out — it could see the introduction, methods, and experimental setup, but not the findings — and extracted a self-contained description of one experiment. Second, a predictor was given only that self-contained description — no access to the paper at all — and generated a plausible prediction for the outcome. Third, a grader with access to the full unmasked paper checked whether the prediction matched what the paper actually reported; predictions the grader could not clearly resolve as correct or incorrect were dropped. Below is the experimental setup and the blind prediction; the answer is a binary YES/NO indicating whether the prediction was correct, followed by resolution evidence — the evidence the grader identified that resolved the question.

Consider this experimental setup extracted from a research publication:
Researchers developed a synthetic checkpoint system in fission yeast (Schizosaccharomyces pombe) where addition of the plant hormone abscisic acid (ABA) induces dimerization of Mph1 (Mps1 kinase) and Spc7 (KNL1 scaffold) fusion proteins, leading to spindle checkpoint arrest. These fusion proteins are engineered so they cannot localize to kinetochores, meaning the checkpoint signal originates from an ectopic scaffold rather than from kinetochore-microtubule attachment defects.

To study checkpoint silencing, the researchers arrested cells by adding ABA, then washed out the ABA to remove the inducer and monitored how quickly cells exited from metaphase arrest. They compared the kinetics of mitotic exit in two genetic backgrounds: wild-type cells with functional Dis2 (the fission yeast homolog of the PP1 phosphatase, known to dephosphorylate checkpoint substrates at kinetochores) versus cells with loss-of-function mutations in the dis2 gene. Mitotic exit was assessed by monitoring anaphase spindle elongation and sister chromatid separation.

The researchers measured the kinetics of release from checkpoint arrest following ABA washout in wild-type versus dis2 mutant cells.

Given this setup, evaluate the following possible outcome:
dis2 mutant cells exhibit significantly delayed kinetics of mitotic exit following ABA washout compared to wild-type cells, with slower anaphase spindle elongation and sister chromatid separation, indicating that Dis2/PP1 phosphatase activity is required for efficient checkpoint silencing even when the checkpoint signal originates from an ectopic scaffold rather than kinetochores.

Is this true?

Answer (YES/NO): YES